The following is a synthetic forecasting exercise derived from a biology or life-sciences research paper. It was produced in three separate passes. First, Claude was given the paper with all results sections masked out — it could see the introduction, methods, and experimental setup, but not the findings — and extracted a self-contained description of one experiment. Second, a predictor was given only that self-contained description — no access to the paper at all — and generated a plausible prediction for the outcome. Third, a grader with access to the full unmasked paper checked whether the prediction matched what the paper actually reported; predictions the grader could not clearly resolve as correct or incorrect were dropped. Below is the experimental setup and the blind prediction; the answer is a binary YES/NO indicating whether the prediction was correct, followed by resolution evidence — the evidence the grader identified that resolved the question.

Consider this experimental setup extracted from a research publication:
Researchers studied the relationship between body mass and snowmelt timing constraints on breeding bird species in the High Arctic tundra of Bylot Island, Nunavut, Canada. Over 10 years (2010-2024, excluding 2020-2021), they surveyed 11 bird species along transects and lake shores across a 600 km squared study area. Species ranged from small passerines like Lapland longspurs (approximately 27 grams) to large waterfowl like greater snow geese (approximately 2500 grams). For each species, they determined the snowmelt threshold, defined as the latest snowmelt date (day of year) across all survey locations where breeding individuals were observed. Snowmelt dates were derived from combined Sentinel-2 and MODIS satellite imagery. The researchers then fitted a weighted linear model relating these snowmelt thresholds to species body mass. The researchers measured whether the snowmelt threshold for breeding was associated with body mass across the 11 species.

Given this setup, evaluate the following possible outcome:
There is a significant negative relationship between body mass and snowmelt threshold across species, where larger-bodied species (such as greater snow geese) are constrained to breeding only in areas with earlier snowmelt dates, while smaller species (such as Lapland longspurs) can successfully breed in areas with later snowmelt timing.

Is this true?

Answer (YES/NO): YES